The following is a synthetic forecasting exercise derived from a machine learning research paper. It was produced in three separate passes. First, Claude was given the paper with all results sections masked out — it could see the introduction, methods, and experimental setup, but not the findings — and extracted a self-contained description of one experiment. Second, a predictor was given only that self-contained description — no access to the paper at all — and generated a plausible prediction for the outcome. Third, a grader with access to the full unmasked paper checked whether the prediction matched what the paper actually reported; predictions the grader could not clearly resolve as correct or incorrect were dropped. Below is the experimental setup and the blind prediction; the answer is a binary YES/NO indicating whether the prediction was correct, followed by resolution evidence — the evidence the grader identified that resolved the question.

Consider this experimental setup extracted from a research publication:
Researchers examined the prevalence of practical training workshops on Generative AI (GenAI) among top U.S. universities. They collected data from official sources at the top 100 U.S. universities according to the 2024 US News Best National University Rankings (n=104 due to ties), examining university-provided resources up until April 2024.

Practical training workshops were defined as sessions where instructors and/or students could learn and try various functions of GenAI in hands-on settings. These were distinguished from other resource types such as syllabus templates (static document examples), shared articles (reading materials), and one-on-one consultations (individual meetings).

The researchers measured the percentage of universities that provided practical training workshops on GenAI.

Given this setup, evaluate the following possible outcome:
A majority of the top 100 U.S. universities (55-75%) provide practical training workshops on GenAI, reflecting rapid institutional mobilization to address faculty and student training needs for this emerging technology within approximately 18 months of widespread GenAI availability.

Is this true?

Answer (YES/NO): NO